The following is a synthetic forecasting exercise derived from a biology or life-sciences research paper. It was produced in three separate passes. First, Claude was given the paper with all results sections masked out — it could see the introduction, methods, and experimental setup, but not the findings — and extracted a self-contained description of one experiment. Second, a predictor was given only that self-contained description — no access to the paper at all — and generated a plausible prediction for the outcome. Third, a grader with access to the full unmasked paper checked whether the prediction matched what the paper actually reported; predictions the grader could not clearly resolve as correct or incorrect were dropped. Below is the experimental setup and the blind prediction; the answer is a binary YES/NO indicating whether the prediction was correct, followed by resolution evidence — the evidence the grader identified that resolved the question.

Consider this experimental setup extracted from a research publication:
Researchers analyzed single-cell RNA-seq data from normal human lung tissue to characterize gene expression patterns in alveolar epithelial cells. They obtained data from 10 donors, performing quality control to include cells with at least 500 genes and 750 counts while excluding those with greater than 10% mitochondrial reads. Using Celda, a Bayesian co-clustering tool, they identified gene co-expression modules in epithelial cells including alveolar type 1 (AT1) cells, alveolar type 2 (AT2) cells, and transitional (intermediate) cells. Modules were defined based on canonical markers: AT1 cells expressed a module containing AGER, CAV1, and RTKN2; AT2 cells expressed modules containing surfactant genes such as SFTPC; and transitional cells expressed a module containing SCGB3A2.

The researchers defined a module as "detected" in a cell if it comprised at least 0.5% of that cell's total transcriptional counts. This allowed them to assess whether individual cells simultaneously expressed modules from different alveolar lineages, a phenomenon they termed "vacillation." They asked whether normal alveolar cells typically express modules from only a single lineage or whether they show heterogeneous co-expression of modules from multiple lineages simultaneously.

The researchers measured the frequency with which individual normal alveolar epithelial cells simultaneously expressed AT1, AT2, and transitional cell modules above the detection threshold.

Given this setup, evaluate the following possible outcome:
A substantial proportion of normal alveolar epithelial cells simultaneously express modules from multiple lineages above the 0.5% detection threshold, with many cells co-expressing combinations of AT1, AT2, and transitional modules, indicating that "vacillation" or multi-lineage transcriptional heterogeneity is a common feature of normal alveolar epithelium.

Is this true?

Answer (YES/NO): NO